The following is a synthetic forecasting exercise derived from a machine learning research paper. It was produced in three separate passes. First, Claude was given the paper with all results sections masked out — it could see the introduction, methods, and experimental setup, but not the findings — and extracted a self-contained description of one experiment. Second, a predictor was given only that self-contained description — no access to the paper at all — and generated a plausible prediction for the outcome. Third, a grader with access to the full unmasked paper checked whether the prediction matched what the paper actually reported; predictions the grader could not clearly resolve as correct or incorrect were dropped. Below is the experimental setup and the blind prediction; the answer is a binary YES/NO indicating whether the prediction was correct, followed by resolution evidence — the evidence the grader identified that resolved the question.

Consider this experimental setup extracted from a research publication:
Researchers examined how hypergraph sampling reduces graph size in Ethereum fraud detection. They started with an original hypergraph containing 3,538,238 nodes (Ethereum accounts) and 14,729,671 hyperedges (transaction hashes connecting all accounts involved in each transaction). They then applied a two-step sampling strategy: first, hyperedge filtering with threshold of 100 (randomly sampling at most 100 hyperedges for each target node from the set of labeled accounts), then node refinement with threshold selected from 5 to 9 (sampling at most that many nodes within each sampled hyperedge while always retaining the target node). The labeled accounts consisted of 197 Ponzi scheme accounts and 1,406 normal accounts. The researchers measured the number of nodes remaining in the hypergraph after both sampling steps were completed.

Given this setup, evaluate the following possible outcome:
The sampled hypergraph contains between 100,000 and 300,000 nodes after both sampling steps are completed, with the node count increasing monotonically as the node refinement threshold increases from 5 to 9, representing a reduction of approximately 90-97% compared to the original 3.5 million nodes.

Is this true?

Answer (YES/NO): NO